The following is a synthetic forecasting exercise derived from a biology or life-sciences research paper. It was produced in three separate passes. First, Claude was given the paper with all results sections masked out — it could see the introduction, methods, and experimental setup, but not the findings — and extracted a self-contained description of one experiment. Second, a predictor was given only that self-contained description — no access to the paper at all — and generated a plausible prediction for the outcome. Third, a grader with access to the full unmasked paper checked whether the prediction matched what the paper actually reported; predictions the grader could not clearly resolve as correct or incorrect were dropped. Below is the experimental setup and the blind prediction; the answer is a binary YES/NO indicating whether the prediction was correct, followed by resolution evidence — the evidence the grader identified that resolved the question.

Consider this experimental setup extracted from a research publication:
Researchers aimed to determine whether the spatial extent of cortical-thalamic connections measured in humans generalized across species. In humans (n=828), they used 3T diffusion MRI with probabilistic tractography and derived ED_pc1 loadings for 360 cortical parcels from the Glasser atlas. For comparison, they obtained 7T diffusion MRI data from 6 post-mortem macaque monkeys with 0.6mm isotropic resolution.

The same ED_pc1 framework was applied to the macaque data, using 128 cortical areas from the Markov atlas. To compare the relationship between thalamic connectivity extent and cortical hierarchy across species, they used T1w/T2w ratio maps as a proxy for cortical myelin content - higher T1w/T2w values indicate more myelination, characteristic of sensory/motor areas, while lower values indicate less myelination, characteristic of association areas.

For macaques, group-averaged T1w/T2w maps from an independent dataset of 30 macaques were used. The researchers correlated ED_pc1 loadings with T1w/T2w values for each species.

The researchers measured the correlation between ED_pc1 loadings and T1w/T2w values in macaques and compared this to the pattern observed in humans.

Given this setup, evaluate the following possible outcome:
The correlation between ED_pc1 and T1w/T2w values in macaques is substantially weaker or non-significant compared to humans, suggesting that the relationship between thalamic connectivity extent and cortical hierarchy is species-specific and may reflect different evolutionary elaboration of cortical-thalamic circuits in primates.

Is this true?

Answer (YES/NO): NO